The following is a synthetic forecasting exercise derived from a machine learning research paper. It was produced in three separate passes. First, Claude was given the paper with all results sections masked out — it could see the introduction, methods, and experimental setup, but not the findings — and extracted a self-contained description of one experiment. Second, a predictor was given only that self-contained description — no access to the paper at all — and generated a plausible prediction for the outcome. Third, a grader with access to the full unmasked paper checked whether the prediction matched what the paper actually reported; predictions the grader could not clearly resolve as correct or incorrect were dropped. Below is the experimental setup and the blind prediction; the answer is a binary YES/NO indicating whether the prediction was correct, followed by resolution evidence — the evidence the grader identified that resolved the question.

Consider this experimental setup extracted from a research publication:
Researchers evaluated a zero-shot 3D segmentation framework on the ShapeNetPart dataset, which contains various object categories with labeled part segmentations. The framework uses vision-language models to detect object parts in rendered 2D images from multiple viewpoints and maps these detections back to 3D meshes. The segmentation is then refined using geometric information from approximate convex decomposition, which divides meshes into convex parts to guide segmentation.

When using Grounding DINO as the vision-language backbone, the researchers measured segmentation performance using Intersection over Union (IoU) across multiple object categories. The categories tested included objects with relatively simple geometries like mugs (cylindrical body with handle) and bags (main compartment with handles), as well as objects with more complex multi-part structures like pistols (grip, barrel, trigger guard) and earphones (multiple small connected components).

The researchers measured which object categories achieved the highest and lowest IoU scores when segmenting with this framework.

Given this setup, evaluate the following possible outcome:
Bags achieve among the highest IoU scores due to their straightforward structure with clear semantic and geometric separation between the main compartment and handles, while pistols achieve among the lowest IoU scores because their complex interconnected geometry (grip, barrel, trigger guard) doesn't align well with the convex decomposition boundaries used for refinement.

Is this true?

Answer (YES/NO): NO